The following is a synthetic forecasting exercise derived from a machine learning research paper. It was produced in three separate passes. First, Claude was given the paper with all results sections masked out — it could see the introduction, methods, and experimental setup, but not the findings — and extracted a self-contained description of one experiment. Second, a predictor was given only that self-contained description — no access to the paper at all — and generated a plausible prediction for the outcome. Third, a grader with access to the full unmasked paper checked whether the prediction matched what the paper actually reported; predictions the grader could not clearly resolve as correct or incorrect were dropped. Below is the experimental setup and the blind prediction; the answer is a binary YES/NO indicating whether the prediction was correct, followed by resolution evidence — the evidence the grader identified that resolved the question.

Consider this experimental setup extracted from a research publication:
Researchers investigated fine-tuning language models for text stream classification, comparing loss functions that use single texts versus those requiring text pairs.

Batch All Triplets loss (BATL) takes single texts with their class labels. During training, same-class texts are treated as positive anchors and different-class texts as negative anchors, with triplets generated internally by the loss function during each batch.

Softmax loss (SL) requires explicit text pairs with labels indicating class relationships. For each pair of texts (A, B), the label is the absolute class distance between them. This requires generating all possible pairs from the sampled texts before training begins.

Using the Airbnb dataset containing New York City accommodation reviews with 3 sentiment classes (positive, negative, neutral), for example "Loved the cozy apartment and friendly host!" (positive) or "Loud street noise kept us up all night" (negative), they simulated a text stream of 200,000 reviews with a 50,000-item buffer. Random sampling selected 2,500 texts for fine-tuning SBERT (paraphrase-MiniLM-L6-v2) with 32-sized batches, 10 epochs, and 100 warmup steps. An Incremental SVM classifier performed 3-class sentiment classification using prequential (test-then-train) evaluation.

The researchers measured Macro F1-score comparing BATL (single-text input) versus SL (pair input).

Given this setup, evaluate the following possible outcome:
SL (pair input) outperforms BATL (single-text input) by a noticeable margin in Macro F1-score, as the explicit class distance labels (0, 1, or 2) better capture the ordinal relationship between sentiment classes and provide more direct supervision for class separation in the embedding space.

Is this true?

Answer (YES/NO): NO